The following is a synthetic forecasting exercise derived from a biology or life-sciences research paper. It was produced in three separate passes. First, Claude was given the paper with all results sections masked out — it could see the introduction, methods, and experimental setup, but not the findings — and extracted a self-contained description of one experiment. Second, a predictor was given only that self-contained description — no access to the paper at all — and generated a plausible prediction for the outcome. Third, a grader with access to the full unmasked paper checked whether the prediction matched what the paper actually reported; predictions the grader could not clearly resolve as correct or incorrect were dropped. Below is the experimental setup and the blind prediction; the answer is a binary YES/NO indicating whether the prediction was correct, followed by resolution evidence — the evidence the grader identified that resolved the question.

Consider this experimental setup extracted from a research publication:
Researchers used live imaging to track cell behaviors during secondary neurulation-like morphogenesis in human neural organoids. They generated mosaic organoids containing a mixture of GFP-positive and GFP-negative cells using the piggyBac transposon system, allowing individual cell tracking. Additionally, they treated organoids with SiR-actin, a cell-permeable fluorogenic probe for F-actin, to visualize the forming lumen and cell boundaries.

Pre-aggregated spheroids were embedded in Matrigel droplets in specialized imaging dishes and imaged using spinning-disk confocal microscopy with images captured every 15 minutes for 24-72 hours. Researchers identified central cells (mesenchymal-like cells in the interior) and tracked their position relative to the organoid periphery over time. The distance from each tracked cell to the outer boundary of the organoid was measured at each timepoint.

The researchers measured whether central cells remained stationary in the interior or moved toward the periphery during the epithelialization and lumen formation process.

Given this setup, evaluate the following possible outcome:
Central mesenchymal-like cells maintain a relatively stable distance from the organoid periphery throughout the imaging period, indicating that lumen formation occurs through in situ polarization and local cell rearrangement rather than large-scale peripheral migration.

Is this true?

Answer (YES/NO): NO